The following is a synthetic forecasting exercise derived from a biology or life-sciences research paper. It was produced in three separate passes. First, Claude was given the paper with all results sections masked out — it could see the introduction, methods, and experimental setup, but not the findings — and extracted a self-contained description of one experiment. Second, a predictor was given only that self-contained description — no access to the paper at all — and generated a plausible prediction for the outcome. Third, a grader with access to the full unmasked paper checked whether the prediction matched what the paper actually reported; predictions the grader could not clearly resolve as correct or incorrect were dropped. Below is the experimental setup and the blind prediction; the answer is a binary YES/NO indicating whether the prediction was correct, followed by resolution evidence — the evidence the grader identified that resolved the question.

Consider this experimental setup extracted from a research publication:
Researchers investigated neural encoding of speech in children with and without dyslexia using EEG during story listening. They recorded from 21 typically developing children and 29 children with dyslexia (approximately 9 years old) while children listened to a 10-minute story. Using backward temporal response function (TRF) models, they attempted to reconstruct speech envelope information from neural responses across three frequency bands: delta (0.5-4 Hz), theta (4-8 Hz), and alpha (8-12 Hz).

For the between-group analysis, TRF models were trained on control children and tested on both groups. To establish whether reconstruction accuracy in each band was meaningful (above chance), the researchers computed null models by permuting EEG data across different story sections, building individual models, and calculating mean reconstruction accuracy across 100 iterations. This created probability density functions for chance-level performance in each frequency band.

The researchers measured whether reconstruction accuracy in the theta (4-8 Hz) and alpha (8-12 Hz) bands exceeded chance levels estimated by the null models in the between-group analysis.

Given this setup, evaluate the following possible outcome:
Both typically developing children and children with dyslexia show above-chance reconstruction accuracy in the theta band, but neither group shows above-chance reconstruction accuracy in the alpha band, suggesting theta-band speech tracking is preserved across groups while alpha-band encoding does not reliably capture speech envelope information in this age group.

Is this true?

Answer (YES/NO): NO